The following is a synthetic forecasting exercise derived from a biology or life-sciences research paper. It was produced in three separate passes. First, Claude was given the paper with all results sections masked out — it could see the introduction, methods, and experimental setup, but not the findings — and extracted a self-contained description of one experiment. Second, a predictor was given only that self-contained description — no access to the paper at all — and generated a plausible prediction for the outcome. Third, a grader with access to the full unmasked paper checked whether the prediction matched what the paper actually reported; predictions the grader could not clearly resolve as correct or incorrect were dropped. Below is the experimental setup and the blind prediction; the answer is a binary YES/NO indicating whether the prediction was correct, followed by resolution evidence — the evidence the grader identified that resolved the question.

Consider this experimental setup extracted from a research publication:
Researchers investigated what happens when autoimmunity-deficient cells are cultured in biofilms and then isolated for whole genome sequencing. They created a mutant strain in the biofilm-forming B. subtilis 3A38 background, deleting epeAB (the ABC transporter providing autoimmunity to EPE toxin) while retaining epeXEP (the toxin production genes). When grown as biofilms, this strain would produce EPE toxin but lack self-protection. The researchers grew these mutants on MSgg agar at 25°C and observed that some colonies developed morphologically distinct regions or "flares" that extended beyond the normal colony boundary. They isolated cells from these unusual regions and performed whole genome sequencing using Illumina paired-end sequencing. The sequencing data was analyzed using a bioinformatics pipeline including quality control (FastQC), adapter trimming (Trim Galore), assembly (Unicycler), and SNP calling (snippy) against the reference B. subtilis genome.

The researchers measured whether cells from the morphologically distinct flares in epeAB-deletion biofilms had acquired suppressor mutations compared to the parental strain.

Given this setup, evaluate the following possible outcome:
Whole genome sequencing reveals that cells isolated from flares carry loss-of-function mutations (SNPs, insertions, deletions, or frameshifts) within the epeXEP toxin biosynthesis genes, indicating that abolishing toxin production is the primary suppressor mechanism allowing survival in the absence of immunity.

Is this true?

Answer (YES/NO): NO